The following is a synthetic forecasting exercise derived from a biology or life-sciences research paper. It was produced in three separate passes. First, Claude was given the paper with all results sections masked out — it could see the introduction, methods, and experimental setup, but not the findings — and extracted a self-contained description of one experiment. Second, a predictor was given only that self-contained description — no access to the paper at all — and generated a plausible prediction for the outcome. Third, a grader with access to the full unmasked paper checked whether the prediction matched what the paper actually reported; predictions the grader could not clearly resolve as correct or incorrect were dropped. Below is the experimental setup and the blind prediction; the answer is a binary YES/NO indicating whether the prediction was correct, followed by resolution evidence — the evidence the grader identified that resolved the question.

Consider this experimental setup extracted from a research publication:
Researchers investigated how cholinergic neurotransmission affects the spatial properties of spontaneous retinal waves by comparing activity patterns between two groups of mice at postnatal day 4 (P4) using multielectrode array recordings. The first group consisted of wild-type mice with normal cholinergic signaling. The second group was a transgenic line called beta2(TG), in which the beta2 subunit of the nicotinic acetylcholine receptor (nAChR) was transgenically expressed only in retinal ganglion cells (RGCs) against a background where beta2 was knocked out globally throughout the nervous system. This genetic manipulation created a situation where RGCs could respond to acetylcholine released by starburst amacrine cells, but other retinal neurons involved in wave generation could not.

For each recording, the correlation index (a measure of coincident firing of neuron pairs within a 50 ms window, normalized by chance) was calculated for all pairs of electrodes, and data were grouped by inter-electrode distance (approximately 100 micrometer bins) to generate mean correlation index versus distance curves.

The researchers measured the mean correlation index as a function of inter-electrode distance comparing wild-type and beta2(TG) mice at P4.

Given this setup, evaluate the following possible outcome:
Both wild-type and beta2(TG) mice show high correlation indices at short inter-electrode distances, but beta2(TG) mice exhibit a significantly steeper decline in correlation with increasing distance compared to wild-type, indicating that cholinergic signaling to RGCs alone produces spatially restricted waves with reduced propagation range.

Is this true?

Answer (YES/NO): YES